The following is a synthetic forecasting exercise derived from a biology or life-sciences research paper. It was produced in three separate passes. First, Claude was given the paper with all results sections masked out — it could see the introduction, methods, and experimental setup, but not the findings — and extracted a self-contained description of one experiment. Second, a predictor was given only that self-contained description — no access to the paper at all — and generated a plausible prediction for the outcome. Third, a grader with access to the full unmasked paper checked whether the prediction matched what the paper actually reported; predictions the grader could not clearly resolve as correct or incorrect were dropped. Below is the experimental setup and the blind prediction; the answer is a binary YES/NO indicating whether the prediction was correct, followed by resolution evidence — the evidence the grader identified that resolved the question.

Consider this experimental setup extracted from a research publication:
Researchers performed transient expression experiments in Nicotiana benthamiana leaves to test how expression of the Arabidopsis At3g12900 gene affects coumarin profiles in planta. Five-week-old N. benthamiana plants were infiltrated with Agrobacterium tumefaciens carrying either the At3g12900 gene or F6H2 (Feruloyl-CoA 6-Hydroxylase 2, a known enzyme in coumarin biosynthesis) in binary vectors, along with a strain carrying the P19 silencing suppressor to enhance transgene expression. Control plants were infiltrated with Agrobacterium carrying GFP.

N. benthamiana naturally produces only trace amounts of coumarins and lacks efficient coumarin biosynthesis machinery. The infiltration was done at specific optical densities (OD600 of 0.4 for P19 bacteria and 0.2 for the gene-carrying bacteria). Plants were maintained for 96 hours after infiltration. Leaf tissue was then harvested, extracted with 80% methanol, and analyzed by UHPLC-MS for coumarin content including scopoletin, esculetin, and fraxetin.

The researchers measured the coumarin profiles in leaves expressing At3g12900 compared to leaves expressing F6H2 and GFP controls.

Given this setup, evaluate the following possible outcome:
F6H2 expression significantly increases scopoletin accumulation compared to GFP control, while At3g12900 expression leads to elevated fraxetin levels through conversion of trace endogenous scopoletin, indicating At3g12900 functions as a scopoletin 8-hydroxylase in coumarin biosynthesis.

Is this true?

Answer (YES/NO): NO